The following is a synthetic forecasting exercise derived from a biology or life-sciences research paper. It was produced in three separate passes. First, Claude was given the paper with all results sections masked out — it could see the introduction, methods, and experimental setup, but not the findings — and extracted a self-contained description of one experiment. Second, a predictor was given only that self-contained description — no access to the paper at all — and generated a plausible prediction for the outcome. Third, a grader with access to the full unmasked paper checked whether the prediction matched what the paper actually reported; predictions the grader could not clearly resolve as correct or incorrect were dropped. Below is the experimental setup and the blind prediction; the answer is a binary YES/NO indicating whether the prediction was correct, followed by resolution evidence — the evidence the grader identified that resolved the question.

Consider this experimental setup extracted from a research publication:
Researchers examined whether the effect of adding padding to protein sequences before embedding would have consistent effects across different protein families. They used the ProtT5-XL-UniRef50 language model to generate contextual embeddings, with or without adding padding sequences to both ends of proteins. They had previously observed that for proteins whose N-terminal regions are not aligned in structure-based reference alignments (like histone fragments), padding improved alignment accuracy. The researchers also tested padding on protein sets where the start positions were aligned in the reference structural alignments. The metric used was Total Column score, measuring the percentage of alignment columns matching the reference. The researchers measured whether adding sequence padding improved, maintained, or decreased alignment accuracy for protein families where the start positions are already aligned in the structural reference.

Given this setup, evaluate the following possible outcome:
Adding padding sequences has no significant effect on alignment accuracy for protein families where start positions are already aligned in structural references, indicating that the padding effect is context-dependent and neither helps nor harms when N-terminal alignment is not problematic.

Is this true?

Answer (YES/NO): NO